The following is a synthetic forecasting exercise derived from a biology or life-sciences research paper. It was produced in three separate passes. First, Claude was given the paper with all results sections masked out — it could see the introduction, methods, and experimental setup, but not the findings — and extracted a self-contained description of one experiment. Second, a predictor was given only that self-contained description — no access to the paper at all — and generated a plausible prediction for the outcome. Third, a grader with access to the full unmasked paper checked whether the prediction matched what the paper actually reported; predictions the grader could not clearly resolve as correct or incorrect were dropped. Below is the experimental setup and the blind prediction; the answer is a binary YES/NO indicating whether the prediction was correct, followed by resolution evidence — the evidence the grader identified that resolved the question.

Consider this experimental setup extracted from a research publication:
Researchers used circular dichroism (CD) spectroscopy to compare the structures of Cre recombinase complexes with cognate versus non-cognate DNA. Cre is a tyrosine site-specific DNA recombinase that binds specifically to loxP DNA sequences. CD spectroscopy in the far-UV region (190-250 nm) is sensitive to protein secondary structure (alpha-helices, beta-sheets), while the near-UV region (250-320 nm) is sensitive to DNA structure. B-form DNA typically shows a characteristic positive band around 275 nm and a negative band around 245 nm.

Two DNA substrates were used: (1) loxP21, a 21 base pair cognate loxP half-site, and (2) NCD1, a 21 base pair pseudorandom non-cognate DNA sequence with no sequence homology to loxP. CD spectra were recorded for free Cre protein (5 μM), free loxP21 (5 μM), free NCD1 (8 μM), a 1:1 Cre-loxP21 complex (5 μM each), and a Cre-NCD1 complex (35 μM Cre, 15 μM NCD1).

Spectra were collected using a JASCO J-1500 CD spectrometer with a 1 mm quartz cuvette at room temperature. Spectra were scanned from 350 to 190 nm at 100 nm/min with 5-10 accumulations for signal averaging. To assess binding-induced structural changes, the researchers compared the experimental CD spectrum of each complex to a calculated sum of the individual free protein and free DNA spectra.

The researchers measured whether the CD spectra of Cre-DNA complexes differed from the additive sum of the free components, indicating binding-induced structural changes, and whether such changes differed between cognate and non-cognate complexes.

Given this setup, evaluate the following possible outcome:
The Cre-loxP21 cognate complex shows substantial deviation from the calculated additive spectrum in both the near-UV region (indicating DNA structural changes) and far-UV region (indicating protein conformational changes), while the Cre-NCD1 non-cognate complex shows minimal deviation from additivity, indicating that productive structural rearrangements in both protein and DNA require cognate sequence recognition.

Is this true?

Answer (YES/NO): NO